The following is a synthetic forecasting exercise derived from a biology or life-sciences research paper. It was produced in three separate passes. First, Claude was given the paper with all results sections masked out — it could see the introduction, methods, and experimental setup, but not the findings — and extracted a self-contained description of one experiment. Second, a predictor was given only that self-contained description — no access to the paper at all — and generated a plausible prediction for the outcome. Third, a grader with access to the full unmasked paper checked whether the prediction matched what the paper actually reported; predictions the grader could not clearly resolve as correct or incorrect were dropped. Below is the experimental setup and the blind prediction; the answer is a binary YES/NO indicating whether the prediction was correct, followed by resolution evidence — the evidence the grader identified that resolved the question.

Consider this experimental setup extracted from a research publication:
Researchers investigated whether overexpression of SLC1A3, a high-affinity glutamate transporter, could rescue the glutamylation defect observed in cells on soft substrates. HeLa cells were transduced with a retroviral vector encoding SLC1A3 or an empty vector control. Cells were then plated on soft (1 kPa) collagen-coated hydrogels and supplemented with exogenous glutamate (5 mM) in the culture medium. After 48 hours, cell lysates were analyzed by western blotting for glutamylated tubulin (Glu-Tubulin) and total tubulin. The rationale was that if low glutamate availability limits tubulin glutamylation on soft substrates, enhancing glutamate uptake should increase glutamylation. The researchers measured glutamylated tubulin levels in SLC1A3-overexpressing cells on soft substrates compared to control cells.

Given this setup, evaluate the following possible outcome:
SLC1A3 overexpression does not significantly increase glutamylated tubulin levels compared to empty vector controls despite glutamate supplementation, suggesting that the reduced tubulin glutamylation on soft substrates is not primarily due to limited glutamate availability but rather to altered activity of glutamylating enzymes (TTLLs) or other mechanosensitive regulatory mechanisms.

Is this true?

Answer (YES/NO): NO